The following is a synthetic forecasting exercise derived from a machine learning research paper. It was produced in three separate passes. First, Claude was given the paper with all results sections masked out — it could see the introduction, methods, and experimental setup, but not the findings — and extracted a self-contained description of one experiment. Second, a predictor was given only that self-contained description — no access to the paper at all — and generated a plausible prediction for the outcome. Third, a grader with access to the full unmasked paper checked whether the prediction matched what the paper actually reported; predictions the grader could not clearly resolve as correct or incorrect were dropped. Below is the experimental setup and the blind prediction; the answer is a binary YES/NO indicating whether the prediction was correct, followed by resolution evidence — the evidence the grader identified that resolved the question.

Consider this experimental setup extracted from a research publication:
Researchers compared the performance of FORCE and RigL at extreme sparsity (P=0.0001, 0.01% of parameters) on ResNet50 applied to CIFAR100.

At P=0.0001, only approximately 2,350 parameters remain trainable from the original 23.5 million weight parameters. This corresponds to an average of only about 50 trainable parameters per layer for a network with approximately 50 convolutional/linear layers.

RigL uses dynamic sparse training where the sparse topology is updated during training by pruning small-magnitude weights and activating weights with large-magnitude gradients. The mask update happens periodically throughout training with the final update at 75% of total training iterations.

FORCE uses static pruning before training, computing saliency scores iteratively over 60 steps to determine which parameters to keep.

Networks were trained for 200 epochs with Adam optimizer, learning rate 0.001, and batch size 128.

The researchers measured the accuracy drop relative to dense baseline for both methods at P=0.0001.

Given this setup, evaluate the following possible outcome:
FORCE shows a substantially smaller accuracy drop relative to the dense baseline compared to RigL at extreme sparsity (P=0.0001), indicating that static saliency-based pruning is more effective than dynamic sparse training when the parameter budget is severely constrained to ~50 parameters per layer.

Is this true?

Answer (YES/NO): NO